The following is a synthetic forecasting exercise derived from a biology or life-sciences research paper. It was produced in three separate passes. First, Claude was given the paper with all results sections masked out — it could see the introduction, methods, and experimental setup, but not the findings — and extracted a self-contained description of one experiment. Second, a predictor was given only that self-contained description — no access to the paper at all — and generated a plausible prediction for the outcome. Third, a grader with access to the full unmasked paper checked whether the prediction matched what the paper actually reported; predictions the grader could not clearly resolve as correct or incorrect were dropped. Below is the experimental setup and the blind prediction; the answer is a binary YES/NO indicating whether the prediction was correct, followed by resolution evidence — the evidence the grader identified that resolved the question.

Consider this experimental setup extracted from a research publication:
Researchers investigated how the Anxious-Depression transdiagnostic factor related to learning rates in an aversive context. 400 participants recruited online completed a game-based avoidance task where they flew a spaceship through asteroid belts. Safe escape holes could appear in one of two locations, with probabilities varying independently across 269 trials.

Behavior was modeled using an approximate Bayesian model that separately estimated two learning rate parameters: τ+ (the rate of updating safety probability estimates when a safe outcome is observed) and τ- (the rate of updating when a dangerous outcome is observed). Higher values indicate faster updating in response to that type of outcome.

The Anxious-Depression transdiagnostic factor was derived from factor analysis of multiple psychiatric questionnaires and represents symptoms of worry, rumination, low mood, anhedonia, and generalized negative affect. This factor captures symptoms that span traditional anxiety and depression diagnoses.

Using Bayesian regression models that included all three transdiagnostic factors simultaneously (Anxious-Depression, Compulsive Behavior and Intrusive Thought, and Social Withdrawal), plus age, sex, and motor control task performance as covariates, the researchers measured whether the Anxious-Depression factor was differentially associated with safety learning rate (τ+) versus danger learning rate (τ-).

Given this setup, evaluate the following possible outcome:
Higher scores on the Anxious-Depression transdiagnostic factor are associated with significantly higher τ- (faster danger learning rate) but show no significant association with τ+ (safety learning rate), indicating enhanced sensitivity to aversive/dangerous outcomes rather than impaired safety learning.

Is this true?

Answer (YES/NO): NO